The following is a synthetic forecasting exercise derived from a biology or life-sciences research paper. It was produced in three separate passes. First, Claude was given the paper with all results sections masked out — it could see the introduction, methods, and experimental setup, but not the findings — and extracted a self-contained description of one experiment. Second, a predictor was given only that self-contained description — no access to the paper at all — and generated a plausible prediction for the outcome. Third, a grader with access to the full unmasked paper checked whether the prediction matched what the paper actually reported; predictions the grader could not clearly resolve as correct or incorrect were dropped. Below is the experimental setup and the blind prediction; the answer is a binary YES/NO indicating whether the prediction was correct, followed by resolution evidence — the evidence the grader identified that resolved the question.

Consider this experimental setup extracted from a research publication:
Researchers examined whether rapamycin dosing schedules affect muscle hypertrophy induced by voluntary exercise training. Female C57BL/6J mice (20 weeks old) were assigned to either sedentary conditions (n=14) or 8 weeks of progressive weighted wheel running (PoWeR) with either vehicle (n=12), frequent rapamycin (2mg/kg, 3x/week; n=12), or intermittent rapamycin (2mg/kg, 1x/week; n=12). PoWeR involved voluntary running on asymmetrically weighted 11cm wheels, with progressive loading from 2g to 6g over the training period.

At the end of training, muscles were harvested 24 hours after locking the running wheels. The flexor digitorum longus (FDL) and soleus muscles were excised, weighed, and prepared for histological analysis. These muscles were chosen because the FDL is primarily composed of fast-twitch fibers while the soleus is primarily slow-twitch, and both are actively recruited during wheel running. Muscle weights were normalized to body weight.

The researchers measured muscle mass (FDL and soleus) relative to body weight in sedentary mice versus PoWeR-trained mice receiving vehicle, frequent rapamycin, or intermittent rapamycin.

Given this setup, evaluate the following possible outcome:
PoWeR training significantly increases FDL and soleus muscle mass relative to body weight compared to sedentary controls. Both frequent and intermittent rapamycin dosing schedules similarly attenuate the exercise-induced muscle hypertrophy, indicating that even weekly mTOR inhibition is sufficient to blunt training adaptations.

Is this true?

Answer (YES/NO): NO